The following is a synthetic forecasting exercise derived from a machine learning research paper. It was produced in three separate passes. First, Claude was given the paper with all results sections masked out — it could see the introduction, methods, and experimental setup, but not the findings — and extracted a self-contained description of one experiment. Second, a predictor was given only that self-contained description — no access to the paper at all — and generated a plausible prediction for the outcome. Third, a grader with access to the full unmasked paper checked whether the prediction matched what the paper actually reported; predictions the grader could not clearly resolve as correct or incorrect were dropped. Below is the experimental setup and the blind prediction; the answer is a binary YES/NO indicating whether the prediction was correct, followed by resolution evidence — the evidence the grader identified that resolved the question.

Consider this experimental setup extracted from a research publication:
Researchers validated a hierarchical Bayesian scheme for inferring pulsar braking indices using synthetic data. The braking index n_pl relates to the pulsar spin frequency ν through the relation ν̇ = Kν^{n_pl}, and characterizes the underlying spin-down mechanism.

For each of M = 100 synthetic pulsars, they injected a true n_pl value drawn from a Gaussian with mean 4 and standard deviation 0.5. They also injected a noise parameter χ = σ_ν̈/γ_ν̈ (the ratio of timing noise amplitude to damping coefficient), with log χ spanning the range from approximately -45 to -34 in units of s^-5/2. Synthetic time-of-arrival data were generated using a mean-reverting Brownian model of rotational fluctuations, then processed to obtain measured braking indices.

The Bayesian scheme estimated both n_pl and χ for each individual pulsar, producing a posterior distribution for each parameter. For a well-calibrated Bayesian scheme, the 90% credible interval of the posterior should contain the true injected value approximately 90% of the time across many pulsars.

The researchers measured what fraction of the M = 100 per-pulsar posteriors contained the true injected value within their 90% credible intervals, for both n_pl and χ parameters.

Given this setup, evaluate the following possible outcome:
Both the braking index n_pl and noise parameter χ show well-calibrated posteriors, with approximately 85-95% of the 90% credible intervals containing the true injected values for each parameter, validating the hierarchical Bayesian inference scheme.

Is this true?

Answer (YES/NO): NO